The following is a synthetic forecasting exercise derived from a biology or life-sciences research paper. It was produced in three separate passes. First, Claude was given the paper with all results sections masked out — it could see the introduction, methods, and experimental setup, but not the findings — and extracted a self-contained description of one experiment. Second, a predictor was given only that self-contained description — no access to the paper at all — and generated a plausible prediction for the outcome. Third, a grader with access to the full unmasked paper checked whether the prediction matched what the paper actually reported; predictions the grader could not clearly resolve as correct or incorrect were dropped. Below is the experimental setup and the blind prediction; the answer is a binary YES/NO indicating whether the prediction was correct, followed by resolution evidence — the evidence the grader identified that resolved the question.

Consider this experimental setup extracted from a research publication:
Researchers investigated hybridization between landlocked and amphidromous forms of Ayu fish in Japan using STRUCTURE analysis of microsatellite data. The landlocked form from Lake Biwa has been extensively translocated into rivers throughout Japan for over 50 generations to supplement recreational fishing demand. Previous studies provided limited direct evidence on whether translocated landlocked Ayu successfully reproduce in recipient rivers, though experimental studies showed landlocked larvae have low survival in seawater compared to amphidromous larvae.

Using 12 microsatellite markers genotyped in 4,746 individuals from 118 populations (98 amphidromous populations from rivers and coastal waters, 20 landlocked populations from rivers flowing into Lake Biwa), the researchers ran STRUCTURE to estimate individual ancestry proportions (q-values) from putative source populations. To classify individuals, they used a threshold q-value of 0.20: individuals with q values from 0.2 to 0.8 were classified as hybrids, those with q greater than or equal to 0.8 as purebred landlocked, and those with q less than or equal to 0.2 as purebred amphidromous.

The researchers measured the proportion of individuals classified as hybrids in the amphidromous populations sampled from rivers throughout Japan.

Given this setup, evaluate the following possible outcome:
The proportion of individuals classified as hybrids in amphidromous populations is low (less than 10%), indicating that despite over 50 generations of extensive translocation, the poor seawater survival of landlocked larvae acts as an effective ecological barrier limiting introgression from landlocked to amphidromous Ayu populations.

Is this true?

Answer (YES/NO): NO